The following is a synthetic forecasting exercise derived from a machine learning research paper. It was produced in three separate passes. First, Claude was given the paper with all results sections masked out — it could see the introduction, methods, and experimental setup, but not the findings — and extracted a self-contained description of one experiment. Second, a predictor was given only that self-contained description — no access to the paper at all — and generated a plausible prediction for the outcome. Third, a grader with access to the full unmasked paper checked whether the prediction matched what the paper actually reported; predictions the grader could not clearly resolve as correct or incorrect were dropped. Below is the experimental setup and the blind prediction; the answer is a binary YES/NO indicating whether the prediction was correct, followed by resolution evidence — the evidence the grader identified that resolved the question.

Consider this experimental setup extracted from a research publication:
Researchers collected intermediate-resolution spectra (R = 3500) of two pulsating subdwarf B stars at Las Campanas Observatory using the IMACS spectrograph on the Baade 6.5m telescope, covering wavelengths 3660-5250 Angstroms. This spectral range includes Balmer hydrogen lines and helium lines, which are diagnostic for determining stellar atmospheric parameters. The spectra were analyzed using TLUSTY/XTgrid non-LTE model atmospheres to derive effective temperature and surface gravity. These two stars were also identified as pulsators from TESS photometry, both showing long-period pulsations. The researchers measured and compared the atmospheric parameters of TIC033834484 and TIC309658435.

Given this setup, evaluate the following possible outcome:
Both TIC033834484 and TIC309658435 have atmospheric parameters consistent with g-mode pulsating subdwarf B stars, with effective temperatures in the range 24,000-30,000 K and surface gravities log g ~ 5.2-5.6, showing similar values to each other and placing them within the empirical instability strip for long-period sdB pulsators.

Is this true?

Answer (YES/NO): YES